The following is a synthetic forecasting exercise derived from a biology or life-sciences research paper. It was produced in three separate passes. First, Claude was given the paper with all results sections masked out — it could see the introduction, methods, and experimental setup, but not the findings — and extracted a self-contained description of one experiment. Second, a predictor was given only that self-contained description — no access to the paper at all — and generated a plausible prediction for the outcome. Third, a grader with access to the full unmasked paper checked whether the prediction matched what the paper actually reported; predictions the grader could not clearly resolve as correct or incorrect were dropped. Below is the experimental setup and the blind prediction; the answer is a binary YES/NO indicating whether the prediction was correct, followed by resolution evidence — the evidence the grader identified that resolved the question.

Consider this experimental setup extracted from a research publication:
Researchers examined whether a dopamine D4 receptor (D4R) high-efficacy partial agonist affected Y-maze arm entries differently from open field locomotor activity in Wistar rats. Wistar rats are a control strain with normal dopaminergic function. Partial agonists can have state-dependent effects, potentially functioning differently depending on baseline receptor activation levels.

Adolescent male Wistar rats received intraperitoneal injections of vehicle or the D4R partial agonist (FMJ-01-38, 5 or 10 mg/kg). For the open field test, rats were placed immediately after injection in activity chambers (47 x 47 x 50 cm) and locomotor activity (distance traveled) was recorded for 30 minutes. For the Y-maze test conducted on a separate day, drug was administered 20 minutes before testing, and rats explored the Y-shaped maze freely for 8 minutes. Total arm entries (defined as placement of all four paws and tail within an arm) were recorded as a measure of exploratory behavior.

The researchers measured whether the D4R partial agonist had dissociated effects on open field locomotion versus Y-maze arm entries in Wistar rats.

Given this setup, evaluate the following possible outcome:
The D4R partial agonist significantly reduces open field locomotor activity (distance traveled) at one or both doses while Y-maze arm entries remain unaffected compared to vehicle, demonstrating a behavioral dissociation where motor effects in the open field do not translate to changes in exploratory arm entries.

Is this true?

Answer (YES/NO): NO